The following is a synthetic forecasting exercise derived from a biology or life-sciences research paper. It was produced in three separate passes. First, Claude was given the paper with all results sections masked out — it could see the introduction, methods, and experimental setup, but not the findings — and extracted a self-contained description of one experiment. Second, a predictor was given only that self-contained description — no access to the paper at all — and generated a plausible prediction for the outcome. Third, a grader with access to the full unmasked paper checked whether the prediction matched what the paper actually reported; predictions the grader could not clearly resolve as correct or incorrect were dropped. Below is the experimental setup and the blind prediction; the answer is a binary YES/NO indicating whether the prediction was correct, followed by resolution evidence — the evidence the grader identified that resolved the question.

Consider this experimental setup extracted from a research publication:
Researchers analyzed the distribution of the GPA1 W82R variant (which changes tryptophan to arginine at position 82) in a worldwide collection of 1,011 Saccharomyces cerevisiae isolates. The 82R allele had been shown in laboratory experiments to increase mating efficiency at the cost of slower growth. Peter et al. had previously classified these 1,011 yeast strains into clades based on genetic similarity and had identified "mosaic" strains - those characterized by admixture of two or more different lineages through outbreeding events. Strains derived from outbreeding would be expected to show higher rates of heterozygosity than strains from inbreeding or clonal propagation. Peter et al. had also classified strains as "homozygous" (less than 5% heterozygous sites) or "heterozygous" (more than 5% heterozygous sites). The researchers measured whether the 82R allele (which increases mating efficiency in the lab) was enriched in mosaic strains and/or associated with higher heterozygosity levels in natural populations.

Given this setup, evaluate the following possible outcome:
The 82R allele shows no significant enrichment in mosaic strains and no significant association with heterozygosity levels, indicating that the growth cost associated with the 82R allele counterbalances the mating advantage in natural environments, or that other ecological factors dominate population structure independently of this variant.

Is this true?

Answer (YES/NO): NO